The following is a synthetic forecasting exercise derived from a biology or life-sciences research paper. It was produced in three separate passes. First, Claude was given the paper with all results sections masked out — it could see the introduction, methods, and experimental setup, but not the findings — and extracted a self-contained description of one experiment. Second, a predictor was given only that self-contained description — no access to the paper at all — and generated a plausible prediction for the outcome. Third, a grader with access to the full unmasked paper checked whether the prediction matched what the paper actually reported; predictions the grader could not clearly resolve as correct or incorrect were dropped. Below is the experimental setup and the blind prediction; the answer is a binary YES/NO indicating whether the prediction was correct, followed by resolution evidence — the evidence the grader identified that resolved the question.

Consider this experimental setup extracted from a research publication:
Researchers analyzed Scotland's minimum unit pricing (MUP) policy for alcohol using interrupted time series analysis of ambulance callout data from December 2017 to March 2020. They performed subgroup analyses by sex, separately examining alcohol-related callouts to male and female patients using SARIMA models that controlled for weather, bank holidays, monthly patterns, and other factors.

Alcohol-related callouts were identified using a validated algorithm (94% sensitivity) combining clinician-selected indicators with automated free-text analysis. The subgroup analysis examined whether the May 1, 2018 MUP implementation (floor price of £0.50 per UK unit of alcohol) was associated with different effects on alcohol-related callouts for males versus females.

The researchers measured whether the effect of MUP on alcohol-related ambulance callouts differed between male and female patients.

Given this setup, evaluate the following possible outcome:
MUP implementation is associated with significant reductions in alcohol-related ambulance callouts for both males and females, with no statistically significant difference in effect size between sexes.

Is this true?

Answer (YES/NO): NO